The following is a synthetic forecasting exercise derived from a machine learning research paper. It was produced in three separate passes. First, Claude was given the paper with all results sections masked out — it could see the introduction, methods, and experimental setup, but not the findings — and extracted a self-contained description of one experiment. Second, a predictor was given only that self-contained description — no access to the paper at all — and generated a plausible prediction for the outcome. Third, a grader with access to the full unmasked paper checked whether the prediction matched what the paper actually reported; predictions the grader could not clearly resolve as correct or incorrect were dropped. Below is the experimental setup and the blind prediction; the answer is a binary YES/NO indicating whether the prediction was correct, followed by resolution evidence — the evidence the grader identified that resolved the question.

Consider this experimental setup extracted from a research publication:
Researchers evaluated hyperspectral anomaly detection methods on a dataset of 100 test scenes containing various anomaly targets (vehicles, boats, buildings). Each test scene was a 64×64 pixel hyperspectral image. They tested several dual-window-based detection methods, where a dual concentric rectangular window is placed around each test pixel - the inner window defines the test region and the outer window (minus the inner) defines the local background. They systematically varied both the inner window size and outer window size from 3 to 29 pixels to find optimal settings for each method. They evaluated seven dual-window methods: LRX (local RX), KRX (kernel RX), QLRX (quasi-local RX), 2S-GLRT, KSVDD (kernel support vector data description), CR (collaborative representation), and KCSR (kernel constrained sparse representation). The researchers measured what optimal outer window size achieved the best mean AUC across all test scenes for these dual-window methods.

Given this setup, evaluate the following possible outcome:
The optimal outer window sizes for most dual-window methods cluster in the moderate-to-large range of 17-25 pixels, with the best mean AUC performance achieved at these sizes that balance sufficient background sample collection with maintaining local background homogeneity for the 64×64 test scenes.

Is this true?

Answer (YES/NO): NO